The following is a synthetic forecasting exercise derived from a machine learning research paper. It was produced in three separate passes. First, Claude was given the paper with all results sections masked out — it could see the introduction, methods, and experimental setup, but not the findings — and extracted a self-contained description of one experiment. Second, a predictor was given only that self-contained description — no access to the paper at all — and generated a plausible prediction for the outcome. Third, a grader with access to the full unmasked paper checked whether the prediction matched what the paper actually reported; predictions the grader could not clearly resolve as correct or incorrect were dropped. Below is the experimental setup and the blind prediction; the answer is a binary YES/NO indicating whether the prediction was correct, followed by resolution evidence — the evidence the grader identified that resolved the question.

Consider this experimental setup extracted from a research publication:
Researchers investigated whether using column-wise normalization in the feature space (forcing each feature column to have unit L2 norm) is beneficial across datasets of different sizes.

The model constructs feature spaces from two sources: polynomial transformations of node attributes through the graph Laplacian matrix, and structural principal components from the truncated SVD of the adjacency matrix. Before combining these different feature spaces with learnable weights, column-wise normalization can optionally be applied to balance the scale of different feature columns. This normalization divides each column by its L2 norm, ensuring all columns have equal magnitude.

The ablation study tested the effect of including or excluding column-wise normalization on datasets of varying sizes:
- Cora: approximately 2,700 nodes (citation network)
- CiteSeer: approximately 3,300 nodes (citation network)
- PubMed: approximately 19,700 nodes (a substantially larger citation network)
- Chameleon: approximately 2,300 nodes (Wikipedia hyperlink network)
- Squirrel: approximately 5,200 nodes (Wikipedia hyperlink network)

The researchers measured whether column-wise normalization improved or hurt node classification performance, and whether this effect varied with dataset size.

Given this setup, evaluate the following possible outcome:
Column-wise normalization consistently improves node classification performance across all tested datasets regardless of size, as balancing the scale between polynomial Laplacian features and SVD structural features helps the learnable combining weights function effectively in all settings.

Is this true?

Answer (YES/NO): NO